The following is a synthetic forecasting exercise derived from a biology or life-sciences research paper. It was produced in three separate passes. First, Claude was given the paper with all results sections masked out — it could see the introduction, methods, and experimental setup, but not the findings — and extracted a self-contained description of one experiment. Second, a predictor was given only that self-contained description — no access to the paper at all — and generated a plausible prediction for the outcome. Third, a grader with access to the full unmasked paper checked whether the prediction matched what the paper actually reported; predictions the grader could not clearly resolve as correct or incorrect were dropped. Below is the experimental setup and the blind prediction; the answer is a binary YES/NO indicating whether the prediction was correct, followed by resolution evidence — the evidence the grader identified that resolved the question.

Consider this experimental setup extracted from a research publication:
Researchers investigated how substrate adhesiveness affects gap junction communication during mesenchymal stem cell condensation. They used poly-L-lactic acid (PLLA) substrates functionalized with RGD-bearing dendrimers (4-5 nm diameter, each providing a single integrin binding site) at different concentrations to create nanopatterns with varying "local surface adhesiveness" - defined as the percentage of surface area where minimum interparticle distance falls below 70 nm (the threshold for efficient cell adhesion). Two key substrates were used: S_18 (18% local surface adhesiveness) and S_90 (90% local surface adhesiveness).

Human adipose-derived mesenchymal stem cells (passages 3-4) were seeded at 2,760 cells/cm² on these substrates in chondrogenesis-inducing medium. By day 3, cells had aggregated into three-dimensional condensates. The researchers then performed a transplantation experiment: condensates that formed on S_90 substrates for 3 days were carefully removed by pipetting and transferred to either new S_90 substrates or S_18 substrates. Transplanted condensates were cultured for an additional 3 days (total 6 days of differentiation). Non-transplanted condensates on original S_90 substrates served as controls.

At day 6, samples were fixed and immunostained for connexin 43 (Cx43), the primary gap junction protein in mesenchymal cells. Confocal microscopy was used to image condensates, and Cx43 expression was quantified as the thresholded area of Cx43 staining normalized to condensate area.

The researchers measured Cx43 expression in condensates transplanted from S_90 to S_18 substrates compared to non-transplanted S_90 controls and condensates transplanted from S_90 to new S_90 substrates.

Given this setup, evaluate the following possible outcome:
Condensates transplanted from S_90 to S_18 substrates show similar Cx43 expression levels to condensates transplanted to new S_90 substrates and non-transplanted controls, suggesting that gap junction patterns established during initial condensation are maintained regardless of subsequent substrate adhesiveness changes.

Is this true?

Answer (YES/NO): NO